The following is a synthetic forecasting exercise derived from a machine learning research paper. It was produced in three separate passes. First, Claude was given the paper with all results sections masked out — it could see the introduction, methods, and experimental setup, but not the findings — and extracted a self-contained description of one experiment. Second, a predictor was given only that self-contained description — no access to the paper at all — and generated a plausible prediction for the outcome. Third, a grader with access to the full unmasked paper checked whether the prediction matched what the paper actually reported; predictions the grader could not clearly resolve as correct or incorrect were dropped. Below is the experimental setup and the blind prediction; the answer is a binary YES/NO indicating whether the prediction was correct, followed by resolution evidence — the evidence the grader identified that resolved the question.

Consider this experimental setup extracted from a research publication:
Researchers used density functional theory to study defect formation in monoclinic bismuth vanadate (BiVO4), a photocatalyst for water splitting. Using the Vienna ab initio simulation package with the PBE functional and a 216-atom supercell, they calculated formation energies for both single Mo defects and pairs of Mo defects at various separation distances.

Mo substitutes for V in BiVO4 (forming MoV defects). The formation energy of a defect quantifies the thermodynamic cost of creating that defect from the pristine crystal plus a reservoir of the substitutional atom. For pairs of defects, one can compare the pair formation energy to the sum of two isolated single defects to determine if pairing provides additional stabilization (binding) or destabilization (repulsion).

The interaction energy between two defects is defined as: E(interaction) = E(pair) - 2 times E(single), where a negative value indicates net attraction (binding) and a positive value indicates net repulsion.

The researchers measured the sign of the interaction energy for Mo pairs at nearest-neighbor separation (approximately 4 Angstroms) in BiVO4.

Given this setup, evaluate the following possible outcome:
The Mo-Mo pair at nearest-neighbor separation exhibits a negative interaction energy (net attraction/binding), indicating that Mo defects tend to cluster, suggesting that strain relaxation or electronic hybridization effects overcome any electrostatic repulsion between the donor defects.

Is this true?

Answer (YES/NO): YES